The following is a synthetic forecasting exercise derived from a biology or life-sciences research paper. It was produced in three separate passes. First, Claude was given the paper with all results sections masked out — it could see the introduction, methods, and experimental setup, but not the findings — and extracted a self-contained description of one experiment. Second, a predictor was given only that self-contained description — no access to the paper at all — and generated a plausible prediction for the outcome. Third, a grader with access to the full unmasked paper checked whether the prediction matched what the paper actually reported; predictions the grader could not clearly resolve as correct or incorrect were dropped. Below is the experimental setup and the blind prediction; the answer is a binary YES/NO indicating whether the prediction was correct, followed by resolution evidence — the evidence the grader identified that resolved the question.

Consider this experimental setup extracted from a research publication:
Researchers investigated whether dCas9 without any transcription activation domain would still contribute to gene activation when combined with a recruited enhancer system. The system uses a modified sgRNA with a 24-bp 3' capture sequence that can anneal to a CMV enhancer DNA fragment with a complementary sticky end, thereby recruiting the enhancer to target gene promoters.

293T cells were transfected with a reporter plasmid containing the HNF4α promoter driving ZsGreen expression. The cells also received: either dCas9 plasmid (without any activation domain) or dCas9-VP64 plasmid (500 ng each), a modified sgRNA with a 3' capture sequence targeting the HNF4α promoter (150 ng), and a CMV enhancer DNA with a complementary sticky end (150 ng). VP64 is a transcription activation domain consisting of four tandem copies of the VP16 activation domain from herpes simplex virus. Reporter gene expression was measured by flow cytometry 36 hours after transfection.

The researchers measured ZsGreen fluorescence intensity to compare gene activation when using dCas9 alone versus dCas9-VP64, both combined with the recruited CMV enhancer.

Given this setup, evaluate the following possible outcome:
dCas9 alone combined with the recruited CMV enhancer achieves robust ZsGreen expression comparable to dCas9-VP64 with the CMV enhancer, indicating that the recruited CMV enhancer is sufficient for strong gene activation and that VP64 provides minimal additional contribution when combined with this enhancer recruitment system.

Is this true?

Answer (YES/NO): NO